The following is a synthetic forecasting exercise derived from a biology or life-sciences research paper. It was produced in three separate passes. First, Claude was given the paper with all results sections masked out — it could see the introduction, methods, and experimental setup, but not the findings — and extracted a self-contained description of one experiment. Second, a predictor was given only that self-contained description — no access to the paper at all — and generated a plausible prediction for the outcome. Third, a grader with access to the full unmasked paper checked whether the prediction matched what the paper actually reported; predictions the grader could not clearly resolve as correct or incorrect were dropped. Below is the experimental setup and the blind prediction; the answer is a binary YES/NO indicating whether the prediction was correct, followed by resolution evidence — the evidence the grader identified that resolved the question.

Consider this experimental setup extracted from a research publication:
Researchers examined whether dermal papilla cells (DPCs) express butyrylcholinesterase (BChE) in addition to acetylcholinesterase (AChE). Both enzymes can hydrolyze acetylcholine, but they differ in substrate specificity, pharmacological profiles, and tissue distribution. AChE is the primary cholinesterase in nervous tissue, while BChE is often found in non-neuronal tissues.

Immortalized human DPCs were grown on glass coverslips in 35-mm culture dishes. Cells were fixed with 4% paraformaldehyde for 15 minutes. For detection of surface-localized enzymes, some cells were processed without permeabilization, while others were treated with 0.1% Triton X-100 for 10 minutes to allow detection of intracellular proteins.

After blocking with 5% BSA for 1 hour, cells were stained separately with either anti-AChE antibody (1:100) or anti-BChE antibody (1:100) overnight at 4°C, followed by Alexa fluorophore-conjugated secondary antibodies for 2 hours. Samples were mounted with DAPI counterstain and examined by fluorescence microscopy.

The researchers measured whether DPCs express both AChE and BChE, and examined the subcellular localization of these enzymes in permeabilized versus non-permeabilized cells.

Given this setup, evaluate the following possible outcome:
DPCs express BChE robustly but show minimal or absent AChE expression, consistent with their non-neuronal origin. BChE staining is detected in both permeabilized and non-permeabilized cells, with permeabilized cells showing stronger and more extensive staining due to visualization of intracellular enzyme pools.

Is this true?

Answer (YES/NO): NO